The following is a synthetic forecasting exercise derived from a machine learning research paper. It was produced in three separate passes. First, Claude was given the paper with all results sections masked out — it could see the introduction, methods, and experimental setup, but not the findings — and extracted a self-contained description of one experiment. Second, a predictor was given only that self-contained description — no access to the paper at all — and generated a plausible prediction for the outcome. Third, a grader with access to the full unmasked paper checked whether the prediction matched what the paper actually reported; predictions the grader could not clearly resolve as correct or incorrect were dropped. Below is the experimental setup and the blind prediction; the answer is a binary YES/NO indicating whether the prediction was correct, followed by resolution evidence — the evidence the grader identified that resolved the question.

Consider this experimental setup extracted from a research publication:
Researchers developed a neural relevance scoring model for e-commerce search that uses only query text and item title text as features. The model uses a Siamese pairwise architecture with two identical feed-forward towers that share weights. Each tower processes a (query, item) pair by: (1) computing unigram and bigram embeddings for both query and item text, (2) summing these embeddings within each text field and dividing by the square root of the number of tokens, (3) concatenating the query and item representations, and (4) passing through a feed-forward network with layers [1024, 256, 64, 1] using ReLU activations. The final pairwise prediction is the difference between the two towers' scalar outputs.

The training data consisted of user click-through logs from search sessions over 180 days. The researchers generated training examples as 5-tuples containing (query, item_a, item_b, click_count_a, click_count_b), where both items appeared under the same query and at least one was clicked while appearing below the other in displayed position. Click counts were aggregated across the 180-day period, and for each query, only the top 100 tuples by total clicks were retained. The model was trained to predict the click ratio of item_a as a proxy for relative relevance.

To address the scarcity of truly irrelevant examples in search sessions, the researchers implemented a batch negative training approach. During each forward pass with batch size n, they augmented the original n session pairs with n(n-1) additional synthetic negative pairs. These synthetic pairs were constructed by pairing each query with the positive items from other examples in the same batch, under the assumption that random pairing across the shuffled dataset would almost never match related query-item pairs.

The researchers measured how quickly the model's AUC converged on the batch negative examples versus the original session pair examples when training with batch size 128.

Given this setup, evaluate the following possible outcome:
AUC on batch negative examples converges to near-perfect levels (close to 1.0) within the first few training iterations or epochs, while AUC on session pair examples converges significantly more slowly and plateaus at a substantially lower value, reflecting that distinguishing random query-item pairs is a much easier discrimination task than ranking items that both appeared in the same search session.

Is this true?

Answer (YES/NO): NO